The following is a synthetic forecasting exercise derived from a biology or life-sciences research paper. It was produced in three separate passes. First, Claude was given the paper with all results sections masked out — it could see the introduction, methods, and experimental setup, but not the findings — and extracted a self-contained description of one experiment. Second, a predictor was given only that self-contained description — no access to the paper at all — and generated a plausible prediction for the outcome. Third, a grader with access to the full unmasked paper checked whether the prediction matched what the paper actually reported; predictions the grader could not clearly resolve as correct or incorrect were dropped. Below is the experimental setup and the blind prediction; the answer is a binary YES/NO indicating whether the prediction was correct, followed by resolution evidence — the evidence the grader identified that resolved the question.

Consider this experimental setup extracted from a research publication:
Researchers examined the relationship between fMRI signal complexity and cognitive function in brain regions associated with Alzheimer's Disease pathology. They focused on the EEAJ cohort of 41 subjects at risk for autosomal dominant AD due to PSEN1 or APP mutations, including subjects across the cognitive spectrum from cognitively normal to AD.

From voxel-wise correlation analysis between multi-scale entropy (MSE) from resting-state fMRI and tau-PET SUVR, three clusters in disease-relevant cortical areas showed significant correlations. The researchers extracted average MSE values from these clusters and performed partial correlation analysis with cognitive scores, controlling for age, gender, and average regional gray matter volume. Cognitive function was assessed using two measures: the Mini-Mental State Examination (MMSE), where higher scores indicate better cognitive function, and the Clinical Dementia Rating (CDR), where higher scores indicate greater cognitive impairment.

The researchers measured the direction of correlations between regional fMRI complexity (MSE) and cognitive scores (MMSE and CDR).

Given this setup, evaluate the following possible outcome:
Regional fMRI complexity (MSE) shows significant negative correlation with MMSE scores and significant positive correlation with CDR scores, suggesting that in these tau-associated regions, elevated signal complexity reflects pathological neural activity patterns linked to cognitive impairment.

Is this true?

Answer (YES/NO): NO